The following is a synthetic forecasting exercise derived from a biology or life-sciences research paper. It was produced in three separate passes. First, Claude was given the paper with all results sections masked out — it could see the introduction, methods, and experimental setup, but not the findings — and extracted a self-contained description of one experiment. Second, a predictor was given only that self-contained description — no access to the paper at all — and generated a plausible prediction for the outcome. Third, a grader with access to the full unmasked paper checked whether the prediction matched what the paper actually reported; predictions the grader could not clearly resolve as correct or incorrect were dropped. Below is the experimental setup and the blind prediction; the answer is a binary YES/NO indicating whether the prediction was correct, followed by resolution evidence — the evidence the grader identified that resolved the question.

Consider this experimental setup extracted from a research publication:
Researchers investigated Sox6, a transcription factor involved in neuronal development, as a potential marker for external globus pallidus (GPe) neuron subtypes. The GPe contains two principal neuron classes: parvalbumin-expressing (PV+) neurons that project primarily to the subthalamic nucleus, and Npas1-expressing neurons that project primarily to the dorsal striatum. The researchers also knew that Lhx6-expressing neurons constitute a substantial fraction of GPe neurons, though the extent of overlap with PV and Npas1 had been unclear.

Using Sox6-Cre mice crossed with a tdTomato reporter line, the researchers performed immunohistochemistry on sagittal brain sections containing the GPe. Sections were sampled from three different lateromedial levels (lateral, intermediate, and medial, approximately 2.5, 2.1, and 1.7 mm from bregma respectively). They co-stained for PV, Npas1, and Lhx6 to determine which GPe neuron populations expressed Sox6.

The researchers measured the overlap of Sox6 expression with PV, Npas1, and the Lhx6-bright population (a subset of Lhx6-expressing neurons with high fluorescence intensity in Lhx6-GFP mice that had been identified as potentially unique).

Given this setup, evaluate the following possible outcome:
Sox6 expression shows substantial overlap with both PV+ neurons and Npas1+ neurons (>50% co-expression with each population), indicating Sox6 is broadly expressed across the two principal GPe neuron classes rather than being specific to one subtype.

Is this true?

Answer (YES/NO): YES